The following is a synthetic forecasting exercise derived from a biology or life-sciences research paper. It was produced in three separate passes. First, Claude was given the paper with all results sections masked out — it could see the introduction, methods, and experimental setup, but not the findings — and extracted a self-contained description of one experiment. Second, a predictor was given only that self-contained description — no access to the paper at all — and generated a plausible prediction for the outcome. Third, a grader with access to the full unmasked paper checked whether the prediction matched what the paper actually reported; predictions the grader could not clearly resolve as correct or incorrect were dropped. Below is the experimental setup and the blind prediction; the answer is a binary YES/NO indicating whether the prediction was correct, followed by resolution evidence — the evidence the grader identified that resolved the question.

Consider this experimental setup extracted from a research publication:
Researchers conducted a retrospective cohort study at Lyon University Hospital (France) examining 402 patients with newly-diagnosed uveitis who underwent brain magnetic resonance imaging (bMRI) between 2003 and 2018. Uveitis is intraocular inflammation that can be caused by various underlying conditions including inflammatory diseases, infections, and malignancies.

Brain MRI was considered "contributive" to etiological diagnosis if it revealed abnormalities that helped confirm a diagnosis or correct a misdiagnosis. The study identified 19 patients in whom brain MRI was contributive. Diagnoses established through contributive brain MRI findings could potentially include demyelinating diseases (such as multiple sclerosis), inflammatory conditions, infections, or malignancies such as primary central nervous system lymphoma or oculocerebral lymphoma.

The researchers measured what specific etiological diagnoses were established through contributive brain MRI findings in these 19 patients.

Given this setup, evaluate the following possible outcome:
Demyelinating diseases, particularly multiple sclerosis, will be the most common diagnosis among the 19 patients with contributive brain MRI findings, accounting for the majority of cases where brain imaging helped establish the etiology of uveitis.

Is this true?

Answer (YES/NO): YES